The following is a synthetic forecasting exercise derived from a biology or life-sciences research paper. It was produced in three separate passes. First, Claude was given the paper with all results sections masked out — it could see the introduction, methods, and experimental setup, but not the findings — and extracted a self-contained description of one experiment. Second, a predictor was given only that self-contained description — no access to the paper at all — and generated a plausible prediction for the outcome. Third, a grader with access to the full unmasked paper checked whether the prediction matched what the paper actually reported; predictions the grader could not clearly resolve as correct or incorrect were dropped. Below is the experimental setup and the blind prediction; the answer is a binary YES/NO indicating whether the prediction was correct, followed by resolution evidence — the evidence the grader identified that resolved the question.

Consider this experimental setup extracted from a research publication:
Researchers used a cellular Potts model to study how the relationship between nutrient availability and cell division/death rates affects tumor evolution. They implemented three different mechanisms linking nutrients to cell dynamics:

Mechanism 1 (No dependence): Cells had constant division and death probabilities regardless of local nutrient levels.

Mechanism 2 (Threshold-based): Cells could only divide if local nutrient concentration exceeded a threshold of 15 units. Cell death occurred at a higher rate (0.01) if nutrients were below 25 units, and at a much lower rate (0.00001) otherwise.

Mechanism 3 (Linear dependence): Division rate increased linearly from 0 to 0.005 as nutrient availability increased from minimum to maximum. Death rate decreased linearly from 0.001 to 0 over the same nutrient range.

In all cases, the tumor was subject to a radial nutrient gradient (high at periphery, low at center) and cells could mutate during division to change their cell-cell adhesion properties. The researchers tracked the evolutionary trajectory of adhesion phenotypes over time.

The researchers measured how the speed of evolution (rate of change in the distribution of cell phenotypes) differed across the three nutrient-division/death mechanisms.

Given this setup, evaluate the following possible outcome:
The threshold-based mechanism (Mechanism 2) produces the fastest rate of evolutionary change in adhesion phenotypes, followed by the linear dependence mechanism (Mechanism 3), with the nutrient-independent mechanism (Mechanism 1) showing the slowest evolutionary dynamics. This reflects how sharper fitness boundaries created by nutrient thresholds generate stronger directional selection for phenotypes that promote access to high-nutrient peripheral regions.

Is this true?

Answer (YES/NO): NO